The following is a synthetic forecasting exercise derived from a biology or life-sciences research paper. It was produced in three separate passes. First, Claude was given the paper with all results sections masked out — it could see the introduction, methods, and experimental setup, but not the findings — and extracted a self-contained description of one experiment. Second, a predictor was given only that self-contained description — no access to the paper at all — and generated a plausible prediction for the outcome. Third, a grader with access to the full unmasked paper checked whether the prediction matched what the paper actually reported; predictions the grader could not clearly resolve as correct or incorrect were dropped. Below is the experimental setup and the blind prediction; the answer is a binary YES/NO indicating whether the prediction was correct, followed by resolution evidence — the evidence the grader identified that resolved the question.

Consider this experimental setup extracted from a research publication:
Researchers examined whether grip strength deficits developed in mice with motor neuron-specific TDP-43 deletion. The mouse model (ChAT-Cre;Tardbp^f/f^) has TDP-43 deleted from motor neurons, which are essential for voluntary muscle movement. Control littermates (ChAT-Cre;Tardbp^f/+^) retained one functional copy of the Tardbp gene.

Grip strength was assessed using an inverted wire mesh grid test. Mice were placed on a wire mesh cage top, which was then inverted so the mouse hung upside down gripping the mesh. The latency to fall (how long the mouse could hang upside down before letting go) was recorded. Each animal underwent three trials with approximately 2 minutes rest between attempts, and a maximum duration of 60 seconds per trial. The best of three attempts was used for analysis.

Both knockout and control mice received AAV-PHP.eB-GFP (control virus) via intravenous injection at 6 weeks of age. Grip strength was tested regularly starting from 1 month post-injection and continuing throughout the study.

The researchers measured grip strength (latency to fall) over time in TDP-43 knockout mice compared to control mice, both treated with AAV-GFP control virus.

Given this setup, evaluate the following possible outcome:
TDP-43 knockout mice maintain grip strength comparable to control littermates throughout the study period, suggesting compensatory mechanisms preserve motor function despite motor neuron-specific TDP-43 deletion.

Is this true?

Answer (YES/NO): NO